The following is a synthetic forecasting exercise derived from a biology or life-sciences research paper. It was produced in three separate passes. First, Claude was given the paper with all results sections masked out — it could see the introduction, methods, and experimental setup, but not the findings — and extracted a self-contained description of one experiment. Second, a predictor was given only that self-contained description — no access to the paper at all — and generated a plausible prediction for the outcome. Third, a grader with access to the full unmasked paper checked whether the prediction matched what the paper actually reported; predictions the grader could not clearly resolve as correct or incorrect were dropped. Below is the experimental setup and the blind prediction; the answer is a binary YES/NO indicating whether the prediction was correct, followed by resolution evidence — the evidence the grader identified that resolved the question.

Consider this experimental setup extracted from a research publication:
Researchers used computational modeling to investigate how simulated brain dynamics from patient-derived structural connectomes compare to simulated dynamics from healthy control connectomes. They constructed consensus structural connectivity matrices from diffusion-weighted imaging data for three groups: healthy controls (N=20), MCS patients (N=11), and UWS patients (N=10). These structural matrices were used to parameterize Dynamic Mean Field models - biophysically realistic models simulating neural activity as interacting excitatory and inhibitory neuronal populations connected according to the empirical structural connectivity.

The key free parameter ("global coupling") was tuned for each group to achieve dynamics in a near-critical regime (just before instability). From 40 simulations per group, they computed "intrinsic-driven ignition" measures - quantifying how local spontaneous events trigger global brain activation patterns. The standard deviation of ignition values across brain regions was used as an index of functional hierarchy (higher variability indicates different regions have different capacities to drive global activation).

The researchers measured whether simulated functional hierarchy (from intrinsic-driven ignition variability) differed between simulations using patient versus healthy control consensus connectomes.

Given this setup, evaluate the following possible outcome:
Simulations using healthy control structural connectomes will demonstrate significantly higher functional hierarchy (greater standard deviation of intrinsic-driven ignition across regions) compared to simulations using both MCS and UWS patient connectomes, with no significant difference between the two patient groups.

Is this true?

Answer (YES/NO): NO